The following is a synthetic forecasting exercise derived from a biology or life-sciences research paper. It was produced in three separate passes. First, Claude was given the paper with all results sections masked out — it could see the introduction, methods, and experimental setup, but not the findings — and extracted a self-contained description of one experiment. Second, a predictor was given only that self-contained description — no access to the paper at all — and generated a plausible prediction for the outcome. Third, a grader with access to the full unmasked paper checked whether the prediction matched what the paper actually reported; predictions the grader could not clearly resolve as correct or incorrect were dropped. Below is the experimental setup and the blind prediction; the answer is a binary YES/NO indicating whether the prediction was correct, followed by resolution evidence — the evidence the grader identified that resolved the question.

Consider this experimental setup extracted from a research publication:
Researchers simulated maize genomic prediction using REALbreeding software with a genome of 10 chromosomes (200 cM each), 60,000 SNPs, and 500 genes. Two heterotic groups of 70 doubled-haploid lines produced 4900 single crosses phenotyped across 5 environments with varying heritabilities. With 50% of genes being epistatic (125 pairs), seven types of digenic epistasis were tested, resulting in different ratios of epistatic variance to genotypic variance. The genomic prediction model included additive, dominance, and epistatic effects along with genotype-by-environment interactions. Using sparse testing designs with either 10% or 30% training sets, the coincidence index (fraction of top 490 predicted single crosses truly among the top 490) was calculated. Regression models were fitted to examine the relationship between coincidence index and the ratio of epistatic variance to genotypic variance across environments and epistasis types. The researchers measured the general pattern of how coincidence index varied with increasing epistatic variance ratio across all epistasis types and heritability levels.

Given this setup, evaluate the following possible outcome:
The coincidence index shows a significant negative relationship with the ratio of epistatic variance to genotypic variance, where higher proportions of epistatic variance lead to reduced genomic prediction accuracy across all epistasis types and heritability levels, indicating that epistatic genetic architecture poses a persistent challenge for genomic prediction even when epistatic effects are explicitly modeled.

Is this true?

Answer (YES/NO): NO